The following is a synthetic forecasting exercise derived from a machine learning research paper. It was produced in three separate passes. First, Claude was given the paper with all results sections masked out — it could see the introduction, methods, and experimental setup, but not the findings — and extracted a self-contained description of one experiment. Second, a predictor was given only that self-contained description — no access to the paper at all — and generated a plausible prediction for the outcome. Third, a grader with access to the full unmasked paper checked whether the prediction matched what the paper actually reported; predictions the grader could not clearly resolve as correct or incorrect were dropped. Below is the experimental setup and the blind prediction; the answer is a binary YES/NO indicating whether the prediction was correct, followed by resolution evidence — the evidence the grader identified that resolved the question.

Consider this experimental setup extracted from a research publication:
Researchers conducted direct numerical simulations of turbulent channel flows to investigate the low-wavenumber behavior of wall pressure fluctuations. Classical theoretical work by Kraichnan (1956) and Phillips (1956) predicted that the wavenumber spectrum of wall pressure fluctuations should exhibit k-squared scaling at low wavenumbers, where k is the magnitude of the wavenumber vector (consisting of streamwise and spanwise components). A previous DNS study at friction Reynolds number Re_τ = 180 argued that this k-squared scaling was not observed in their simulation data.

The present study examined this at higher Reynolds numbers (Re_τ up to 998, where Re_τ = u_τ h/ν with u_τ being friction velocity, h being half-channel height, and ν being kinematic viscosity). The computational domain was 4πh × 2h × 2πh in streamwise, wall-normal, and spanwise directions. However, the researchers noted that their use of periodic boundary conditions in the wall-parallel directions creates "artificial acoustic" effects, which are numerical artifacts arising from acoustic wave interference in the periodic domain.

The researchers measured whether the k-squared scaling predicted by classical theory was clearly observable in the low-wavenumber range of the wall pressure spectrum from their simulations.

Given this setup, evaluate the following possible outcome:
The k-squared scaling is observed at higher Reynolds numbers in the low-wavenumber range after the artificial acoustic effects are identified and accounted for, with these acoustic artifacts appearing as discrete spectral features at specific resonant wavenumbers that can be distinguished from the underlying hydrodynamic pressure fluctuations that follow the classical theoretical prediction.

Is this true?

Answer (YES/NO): NO